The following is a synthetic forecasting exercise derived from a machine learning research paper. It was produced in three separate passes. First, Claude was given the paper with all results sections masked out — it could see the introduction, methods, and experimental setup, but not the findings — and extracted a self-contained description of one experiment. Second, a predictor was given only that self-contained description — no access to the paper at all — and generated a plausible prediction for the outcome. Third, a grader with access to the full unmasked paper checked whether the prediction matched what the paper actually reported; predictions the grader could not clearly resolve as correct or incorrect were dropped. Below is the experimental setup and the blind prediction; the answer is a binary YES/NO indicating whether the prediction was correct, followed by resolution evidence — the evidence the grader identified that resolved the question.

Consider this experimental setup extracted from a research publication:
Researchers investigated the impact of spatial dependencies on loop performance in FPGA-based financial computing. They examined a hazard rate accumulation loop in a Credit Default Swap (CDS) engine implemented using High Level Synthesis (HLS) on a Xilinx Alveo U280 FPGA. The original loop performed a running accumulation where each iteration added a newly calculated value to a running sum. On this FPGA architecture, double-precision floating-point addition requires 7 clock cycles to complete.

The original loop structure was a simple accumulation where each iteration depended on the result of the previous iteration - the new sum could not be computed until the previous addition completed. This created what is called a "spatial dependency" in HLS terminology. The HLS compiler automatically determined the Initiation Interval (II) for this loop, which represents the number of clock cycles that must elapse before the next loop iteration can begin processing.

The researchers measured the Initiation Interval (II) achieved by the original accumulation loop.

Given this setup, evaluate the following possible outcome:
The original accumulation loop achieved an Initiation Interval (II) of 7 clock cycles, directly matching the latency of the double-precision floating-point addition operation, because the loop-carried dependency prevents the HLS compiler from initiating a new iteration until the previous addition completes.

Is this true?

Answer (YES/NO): YES